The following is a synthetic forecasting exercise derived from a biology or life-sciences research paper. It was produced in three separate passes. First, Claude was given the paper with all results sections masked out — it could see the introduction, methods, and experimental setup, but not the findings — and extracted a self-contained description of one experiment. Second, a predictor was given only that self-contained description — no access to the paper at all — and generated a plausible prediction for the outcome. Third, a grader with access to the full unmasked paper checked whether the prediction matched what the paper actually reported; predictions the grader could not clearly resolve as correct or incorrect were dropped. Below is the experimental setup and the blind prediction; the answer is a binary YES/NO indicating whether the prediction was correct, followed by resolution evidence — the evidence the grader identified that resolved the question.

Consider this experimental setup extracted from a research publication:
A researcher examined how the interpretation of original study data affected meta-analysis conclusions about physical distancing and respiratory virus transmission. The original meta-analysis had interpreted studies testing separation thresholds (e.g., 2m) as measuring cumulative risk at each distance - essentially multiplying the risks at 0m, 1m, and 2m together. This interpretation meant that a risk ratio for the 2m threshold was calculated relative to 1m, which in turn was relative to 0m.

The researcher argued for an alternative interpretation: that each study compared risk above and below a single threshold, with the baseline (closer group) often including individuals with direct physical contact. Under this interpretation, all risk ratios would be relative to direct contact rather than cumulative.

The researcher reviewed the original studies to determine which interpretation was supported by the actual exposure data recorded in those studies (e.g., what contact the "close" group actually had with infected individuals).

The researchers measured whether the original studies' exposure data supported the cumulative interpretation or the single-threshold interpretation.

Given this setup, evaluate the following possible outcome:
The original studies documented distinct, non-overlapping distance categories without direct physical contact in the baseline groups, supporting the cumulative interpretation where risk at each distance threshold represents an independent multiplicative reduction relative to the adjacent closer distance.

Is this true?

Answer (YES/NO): NO